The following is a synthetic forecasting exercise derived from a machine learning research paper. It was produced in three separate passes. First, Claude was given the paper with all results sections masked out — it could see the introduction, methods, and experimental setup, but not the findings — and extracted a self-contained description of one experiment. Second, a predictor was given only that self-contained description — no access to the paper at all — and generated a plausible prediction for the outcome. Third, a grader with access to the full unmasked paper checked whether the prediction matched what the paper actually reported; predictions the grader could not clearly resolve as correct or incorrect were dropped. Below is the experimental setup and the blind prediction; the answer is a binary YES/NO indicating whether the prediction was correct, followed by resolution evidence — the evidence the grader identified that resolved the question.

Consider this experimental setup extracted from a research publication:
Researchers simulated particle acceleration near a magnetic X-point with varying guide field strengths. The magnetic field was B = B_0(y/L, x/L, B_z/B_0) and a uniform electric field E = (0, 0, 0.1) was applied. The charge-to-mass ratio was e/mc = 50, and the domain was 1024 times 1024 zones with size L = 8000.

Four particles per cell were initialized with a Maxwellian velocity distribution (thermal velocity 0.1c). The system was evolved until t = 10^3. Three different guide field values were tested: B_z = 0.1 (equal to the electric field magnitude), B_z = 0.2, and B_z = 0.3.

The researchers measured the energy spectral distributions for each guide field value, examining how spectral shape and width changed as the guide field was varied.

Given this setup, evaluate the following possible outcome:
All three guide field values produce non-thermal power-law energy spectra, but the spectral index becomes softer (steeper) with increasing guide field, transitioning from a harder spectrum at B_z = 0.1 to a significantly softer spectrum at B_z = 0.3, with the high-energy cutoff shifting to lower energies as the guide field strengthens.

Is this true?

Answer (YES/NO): NO